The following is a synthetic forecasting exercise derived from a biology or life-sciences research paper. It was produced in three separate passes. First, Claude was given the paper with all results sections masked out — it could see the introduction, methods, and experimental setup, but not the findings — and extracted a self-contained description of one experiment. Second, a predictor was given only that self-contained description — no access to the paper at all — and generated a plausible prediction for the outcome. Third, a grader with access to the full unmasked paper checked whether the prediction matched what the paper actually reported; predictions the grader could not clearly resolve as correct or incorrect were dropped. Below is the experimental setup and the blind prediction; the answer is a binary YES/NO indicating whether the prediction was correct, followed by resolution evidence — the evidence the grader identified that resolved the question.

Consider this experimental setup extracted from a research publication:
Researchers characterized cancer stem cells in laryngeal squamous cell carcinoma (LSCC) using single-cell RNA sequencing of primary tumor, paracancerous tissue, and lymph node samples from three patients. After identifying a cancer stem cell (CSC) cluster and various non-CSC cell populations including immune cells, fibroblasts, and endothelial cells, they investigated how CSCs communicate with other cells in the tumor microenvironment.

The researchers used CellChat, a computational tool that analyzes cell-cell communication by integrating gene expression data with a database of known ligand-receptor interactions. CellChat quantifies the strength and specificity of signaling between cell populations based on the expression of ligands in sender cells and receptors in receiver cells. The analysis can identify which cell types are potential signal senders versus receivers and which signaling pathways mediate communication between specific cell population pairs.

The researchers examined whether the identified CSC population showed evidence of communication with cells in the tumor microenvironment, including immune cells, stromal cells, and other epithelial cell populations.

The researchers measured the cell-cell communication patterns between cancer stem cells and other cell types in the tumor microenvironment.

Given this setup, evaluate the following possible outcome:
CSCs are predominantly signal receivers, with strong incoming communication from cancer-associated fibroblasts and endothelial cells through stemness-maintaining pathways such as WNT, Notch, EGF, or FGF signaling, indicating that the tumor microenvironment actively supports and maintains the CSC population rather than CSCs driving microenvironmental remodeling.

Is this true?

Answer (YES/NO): NO